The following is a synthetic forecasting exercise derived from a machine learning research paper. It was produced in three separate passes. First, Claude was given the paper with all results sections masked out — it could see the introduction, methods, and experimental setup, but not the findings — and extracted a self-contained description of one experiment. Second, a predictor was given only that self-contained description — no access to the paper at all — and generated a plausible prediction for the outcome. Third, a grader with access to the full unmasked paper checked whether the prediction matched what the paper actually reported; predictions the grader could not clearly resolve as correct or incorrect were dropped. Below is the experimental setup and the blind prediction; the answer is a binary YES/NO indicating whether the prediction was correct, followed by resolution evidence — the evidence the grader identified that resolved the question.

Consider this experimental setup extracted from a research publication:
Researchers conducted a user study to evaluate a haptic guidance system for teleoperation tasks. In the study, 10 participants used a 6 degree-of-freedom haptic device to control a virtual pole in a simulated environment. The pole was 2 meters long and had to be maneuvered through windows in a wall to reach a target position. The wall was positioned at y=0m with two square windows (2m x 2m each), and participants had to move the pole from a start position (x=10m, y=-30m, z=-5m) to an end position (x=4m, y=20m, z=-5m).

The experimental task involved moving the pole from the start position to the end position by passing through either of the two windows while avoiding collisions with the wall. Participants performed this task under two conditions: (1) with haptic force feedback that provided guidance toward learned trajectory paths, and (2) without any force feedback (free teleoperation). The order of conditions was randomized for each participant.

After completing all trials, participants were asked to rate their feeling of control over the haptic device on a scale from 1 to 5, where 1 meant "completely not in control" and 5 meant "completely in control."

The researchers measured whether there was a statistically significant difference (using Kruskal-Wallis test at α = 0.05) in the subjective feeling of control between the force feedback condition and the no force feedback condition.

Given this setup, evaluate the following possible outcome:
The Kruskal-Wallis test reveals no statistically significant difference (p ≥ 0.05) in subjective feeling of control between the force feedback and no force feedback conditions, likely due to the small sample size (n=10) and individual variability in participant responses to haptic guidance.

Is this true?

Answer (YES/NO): YES